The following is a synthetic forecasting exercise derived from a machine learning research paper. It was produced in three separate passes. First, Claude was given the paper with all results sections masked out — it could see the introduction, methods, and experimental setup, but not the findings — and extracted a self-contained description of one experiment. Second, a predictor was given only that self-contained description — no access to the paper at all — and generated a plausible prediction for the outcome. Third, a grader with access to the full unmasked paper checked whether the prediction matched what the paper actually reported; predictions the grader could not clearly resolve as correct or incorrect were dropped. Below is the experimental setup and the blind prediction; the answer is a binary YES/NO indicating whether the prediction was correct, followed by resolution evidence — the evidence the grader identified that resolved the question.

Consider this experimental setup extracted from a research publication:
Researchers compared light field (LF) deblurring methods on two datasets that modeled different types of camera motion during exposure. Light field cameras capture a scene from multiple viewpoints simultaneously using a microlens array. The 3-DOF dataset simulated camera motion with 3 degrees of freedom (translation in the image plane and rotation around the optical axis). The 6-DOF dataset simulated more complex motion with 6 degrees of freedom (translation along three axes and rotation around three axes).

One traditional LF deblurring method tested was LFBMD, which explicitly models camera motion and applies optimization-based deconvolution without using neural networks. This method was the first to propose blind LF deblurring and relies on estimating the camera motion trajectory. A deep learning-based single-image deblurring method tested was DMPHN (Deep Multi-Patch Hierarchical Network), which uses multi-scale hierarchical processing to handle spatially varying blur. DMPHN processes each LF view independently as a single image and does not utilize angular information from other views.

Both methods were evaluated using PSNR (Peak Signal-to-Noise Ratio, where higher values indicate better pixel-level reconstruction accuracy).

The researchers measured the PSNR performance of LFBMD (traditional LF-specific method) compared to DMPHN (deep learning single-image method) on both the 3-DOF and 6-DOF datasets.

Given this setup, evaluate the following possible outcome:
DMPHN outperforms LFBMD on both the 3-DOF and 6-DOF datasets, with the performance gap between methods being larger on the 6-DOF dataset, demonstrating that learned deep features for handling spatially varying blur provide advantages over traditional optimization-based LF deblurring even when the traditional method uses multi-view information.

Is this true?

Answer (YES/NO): NO